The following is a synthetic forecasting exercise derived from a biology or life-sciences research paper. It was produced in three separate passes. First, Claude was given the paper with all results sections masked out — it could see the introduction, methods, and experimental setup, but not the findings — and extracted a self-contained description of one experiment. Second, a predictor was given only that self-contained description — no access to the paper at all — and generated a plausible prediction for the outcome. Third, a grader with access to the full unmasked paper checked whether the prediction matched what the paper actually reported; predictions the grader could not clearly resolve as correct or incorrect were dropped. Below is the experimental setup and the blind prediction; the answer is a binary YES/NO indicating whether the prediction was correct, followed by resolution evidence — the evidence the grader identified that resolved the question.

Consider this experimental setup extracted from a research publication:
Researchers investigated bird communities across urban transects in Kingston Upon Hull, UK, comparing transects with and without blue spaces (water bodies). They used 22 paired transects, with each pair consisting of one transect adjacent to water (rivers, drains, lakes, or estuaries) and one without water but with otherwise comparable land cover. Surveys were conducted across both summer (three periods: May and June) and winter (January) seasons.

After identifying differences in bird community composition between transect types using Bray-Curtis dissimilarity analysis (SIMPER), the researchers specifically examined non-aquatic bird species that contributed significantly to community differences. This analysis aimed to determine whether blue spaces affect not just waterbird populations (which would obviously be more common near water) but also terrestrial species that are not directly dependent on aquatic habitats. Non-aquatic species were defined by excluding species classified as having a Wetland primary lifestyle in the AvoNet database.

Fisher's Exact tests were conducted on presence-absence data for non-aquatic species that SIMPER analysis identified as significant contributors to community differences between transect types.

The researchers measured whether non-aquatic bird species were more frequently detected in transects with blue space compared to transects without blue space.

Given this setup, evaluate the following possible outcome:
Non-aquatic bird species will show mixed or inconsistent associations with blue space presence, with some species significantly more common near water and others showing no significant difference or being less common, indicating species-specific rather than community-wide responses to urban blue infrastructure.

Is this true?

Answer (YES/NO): YES